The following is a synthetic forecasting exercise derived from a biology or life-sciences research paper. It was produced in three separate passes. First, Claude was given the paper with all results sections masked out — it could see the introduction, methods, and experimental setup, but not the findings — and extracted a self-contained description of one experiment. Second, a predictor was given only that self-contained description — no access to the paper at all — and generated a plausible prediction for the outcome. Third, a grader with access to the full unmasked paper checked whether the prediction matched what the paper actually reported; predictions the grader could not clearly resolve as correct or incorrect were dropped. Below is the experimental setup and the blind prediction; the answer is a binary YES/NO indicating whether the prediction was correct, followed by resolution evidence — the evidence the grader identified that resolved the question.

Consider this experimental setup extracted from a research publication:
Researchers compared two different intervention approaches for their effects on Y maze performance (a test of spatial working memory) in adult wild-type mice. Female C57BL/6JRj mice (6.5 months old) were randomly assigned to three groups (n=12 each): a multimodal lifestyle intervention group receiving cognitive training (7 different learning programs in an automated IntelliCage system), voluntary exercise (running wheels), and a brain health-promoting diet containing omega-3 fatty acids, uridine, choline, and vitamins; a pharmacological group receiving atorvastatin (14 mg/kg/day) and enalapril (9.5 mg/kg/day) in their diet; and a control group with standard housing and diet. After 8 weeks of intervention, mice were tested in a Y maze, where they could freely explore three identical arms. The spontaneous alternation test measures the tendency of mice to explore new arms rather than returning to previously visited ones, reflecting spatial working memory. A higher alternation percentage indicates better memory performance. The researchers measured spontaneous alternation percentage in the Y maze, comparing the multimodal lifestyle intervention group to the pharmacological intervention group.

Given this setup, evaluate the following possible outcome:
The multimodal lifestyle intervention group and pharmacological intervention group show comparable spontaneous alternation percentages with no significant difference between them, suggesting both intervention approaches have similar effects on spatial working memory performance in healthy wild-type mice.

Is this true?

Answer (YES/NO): NO